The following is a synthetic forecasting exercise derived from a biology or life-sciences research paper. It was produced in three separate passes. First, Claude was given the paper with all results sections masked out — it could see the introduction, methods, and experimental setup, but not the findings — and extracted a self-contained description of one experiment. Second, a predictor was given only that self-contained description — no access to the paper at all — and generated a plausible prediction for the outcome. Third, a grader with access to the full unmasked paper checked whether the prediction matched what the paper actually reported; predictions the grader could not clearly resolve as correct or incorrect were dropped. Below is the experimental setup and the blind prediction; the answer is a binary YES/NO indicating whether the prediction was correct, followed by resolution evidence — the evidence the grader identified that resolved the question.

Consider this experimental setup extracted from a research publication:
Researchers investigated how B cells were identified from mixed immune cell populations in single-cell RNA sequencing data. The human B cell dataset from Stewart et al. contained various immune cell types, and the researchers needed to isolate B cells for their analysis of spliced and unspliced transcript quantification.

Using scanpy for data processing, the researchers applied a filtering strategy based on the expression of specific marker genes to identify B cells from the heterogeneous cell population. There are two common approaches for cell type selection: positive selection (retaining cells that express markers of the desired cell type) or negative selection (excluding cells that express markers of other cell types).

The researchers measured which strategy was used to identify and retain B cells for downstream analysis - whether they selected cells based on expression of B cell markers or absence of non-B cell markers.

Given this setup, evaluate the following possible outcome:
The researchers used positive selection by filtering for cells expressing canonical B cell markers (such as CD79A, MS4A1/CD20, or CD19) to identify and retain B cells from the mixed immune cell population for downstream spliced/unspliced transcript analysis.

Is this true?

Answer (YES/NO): NO